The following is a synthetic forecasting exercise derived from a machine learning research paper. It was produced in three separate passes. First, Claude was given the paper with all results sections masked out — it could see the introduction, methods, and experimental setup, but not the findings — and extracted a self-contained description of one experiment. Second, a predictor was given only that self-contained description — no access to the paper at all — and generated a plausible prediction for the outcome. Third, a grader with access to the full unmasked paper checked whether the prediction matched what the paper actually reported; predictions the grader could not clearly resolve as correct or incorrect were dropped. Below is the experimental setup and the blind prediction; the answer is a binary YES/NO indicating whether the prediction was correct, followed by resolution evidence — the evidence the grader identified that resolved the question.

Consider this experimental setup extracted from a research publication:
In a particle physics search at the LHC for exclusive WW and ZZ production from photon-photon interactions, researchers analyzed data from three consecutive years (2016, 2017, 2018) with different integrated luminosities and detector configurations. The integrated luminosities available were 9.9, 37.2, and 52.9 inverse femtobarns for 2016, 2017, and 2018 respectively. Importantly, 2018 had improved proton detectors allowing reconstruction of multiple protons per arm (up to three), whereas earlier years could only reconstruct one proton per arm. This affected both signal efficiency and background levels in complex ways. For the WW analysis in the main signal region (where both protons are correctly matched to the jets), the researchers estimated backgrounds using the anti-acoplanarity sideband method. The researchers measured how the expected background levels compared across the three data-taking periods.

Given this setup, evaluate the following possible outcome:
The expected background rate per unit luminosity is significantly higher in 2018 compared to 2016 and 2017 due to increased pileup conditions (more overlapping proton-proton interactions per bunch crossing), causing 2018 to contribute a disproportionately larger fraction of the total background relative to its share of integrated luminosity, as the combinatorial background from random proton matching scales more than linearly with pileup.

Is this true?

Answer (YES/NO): NO